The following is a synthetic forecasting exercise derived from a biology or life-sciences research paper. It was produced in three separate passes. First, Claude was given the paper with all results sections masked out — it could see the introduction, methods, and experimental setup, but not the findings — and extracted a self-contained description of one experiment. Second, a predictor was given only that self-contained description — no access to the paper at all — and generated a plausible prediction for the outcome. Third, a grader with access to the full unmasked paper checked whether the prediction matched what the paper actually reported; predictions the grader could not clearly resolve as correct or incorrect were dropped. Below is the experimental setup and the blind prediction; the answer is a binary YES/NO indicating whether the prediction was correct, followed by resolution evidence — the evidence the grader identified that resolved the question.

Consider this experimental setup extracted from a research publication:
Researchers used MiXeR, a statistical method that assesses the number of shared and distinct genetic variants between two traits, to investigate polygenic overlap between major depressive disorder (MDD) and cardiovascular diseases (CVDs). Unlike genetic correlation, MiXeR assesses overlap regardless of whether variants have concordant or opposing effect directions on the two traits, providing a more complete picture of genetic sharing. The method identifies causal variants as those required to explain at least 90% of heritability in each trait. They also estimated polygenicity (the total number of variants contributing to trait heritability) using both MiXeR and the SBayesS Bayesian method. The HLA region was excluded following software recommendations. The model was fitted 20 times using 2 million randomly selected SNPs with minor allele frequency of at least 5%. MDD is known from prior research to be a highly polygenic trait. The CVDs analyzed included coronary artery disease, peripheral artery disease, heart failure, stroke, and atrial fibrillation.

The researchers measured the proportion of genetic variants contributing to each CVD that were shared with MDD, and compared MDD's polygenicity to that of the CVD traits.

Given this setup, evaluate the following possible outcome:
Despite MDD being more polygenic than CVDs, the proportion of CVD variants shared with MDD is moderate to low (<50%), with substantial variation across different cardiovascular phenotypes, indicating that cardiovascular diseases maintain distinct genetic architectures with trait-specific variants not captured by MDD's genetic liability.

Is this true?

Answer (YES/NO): NO